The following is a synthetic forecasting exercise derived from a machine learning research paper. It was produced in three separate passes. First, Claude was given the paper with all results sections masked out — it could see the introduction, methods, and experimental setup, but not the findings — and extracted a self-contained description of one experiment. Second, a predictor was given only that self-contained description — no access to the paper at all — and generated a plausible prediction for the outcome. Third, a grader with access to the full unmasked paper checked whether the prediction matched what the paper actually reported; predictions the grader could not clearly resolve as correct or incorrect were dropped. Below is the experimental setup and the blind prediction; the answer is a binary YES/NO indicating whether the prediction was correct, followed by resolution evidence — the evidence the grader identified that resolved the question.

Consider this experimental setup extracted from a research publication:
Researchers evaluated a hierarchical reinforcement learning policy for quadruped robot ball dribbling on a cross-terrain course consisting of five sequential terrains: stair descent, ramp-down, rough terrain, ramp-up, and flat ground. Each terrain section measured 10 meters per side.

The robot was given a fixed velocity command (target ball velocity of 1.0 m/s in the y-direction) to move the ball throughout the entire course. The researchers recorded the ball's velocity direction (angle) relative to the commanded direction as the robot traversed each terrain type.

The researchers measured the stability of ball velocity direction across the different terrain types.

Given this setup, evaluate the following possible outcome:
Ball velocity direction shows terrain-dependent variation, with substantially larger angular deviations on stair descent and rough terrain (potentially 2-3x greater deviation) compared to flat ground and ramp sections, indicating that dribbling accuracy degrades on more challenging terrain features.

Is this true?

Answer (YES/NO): NO